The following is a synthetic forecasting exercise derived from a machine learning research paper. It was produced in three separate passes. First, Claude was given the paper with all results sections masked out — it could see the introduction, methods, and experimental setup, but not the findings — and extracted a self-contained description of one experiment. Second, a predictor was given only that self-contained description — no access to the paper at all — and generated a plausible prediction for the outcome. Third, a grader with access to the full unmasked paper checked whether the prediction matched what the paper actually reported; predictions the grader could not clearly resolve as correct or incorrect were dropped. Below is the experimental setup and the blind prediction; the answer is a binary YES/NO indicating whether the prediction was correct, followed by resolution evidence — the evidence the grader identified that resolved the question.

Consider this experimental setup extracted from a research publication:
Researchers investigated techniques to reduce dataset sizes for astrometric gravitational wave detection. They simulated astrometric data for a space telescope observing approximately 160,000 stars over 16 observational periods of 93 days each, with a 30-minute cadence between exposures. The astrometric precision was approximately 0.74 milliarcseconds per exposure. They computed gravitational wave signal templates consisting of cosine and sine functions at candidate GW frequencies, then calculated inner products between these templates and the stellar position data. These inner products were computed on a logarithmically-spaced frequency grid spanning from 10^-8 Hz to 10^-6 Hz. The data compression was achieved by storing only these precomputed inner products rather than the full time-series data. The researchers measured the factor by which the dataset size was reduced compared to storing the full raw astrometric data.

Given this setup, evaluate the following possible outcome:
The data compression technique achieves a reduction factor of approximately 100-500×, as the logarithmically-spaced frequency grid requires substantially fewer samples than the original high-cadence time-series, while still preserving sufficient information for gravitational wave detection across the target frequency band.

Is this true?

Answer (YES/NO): YES